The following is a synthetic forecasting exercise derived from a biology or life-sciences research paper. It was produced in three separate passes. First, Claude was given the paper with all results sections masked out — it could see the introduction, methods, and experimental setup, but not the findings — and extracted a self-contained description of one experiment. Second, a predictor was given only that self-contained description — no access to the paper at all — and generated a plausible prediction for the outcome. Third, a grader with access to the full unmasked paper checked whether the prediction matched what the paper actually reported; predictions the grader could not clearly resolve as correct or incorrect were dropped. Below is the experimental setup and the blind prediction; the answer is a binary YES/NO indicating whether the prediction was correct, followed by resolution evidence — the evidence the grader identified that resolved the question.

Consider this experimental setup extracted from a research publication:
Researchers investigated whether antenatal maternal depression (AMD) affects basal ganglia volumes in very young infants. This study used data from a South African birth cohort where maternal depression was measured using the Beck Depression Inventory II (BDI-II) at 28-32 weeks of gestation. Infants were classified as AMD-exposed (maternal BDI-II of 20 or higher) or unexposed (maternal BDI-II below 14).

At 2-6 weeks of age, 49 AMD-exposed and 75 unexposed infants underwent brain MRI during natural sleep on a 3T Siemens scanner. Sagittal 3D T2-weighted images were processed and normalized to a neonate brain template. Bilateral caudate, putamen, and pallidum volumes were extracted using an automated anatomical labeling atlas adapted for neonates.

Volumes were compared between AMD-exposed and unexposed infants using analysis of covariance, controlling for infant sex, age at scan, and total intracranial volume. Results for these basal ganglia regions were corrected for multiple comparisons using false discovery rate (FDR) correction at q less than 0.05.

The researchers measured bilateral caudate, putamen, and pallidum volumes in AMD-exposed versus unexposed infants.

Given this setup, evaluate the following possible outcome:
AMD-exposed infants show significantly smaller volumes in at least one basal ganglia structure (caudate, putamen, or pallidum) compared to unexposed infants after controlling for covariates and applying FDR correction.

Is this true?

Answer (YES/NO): NO